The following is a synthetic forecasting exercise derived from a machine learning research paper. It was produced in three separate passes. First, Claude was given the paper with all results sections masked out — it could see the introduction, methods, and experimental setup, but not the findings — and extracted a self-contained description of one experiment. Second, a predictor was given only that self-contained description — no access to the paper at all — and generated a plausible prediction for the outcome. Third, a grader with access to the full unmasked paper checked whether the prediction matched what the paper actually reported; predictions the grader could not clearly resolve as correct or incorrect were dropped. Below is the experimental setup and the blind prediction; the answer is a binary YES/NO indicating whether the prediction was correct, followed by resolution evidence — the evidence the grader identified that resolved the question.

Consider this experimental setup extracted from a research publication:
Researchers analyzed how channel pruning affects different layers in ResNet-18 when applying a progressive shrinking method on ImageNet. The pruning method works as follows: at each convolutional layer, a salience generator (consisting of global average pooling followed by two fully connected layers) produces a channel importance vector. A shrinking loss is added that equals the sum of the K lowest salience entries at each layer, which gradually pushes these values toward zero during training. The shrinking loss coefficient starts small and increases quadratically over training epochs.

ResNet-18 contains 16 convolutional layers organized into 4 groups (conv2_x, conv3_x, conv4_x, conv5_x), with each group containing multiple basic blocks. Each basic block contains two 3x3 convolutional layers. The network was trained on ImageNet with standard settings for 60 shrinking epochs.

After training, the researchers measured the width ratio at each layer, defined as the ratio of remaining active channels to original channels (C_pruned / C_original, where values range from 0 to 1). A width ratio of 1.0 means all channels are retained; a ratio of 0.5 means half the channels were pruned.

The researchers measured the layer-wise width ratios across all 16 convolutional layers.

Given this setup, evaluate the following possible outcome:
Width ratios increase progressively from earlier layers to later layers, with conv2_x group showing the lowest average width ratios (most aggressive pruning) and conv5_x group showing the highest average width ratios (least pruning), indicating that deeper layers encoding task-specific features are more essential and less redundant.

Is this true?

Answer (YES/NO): NO